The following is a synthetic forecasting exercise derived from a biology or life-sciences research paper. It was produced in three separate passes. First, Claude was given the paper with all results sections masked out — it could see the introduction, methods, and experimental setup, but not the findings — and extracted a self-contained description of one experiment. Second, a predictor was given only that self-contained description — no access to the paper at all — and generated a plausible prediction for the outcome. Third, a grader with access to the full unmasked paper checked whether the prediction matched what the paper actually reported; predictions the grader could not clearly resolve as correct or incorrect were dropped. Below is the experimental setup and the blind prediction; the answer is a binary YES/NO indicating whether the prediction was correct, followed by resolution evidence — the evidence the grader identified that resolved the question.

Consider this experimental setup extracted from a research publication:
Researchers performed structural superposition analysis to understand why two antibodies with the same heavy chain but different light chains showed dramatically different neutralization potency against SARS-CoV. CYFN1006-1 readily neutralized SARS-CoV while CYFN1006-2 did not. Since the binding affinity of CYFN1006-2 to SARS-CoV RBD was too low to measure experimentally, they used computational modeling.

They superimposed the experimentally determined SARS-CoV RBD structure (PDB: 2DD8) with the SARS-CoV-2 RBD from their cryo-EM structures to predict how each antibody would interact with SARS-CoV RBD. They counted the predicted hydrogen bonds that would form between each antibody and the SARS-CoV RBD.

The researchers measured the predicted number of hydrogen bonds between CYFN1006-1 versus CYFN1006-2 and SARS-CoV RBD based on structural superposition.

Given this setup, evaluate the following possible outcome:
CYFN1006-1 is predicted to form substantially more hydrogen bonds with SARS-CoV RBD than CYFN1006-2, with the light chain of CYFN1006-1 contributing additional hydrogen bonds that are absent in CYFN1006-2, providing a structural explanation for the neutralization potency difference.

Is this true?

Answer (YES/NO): NO